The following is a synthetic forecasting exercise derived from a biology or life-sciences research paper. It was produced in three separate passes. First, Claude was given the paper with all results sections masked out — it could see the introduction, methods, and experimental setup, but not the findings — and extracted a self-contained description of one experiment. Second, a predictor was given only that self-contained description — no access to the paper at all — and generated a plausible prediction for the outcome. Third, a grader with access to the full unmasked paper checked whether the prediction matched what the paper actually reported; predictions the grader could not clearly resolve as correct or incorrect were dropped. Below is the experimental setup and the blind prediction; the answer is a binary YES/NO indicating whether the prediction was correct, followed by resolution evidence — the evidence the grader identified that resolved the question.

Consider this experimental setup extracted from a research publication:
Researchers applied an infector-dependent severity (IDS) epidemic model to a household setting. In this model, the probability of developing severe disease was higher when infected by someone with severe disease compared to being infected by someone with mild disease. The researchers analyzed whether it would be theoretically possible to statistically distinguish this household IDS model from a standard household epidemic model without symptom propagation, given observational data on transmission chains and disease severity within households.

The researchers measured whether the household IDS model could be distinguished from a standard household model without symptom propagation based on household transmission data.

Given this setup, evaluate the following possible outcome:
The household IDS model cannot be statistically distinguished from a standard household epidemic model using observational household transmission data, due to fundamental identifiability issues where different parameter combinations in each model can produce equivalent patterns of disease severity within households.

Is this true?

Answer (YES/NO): NO